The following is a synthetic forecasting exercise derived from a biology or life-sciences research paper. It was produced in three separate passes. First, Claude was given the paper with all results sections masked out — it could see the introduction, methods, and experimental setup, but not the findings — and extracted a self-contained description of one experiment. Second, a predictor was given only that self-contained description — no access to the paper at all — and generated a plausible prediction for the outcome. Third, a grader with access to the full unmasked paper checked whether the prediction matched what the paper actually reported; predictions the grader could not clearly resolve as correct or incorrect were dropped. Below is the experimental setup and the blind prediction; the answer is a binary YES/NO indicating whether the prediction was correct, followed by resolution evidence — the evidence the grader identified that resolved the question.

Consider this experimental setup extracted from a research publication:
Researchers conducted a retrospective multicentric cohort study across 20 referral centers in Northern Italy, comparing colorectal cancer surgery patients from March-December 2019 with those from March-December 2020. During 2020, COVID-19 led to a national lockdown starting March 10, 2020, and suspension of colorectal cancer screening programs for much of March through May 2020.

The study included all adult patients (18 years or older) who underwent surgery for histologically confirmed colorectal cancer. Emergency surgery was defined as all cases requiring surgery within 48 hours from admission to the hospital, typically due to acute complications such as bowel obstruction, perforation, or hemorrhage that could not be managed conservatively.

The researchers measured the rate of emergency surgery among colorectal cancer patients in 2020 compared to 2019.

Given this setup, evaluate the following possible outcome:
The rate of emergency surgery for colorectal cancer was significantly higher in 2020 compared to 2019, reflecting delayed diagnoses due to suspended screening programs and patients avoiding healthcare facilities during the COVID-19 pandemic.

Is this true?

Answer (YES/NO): NO